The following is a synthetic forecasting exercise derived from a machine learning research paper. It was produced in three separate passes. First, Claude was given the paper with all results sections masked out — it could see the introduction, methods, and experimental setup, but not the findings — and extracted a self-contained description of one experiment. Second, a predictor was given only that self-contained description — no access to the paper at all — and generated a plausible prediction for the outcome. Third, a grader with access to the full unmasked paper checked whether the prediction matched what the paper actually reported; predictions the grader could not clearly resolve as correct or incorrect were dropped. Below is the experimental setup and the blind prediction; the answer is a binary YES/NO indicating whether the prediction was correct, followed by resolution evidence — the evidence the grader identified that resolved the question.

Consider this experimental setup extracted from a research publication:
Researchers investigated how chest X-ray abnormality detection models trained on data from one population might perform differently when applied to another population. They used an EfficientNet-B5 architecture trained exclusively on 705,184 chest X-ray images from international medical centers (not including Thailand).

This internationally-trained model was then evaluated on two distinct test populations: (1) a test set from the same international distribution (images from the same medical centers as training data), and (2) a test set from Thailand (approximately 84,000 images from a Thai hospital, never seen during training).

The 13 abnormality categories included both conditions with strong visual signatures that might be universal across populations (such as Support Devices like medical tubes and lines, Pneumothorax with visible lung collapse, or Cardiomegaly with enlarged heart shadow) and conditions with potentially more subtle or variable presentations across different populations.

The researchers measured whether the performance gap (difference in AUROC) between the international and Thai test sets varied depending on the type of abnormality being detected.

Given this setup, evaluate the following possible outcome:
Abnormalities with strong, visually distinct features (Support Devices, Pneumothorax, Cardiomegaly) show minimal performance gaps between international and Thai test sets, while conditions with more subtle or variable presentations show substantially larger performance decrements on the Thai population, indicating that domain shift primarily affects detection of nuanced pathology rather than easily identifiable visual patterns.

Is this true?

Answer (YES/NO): NO